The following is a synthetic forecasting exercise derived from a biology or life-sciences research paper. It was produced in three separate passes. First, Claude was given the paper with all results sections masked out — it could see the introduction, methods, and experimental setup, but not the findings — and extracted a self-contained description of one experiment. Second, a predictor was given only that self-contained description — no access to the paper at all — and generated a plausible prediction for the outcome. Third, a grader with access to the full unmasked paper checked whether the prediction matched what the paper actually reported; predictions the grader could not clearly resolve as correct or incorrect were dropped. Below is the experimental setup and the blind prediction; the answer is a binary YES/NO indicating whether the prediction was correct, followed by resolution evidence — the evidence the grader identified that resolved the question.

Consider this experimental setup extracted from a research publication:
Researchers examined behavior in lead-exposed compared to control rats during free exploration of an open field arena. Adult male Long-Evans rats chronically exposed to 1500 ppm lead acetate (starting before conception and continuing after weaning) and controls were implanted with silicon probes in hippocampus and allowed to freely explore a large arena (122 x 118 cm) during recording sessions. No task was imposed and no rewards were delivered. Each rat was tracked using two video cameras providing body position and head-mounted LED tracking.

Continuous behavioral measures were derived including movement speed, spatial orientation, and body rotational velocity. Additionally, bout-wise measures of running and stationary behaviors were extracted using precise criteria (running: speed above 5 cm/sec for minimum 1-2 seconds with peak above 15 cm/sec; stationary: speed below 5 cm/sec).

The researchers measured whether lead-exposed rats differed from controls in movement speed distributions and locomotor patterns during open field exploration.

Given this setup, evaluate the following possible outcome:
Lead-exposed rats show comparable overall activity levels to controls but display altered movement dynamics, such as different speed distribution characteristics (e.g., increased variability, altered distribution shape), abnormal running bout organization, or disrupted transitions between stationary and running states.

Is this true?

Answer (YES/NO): NO